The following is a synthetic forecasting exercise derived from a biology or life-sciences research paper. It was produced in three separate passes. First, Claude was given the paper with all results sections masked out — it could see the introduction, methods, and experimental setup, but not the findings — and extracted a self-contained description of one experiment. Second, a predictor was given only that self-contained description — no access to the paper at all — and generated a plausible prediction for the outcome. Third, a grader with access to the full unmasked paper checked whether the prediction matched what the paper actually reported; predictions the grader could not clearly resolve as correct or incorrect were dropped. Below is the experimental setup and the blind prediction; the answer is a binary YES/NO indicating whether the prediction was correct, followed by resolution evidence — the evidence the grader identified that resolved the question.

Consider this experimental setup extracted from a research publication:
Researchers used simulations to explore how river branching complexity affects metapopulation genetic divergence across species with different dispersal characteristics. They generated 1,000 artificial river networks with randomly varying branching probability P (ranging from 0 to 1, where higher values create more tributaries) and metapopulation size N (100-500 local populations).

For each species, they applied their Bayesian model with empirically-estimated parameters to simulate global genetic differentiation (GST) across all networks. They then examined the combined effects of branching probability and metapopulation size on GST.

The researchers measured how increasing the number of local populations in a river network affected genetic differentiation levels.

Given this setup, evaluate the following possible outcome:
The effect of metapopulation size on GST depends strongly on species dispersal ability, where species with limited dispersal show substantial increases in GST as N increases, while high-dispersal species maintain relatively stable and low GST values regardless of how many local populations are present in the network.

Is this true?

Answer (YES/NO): NO